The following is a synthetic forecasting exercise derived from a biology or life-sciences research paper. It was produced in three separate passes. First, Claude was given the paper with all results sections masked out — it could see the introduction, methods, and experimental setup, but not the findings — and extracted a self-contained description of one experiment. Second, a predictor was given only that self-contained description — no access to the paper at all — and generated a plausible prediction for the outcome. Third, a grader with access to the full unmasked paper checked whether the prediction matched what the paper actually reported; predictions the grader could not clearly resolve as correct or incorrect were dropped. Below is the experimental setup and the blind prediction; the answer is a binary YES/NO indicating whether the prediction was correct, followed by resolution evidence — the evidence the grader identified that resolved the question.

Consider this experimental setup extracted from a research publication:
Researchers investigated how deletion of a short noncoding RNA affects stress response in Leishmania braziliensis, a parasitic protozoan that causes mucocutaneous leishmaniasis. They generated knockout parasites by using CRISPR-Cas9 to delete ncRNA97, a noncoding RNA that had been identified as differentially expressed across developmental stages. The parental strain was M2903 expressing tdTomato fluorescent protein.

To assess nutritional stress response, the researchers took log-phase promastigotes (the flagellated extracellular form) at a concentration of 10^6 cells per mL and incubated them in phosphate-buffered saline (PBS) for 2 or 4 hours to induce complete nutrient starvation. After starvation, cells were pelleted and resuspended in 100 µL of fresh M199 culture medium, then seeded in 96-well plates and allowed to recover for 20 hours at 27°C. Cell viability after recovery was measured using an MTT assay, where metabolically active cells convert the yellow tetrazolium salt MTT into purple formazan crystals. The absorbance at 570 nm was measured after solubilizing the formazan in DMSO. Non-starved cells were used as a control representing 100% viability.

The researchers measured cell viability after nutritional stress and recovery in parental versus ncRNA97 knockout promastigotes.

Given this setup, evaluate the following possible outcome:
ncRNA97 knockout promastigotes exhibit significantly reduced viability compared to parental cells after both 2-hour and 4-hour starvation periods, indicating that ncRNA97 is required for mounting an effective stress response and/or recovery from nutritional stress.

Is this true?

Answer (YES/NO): NO